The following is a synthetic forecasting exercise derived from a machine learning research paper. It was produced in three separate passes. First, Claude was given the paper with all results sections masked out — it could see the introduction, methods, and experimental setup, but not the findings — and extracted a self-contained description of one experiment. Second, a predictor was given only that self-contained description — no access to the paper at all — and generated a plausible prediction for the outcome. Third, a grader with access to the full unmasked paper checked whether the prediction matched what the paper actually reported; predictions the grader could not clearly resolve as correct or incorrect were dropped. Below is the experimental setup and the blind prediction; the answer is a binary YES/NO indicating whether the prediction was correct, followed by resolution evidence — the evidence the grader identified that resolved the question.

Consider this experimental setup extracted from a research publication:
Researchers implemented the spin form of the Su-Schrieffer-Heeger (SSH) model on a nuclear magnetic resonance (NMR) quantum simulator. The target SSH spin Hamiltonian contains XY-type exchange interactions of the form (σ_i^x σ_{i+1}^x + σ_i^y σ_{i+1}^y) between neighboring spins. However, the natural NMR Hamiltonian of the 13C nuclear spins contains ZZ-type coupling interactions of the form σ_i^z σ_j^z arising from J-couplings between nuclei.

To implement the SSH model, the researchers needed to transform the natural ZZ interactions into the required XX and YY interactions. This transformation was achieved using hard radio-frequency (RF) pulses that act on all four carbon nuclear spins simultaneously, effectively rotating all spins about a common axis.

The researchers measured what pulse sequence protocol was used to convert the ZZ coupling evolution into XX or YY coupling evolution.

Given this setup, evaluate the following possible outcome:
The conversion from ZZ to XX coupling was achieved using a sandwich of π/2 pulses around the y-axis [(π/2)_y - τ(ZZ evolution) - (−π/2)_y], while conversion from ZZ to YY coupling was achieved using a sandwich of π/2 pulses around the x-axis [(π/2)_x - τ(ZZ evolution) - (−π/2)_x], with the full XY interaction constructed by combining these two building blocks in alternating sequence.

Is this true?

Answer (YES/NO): YES